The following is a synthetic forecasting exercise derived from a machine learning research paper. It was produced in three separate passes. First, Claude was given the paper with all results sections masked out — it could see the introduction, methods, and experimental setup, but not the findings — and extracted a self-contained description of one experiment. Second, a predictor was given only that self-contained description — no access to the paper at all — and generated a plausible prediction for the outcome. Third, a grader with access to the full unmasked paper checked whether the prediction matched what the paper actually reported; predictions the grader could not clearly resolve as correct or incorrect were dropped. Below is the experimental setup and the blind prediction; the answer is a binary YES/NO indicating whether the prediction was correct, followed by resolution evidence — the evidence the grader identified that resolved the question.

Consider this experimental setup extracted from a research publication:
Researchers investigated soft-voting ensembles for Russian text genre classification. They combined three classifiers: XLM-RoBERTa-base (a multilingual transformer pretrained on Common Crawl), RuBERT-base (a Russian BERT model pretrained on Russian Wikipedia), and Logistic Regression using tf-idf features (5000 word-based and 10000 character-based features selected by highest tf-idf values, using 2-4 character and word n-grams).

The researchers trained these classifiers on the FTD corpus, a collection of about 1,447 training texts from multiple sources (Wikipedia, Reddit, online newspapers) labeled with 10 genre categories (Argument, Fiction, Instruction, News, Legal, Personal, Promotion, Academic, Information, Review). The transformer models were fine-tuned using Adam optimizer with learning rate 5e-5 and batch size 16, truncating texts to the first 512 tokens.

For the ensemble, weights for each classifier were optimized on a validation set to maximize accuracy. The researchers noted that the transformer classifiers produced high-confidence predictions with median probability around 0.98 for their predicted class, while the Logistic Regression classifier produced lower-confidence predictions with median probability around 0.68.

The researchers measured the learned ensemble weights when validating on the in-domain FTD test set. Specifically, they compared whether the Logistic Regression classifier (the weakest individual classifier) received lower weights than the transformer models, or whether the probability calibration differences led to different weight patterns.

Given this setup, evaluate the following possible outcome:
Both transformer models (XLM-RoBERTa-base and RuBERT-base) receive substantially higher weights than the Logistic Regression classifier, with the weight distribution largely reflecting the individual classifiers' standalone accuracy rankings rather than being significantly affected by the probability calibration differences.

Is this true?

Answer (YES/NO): NO